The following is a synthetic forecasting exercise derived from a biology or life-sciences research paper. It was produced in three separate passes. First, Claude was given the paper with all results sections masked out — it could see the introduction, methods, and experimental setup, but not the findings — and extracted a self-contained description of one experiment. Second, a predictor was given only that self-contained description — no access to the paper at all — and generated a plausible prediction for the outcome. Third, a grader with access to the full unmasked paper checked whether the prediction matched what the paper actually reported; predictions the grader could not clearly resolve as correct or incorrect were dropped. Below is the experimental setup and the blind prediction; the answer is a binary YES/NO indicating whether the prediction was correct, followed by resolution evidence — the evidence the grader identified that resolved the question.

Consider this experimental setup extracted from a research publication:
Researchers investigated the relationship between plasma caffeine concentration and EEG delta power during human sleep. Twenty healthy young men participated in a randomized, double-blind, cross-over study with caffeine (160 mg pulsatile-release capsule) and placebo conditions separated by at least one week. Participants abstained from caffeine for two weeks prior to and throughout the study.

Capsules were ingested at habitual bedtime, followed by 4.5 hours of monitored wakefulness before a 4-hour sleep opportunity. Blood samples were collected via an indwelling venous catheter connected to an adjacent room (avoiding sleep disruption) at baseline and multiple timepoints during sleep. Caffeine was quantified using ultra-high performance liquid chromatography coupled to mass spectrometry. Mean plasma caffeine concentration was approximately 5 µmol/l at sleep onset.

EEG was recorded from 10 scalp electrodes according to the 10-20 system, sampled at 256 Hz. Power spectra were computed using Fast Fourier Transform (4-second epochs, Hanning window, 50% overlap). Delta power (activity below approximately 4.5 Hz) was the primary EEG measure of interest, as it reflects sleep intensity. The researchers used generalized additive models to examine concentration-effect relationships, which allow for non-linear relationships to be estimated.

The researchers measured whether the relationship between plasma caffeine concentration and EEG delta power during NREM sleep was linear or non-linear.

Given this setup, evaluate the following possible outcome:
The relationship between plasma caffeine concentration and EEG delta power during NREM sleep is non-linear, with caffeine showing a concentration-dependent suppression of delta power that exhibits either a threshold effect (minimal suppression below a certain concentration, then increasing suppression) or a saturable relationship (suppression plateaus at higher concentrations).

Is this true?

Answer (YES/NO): YES